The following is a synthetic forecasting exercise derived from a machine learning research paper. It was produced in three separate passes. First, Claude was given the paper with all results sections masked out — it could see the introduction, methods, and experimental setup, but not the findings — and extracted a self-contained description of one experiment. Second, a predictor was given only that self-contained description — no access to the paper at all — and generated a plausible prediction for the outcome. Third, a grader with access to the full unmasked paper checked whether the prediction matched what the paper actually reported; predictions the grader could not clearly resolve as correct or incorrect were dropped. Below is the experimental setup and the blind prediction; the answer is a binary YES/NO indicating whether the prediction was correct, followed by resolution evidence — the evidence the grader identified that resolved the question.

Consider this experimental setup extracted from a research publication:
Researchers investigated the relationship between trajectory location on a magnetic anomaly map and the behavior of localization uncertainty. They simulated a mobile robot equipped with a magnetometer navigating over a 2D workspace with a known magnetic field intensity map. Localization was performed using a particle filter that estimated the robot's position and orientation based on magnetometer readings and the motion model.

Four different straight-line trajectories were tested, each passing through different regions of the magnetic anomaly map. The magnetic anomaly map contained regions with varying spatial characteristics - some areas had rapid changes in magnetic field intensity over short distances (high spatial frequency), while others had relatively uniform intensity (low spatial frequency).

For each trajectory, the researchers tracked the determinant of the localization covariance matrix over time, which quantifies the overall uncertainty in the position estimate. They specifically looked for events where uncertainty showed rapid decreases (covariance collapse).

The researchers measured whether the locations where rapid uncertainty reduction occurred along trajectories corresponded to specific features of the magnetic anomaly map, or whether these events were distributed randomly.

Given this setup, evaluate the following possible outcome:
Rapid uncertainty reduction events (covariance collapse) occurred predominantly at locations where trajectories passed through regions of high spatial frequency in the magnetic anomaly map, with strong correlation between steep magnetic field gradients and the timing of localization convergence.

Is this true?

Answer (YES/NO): YES